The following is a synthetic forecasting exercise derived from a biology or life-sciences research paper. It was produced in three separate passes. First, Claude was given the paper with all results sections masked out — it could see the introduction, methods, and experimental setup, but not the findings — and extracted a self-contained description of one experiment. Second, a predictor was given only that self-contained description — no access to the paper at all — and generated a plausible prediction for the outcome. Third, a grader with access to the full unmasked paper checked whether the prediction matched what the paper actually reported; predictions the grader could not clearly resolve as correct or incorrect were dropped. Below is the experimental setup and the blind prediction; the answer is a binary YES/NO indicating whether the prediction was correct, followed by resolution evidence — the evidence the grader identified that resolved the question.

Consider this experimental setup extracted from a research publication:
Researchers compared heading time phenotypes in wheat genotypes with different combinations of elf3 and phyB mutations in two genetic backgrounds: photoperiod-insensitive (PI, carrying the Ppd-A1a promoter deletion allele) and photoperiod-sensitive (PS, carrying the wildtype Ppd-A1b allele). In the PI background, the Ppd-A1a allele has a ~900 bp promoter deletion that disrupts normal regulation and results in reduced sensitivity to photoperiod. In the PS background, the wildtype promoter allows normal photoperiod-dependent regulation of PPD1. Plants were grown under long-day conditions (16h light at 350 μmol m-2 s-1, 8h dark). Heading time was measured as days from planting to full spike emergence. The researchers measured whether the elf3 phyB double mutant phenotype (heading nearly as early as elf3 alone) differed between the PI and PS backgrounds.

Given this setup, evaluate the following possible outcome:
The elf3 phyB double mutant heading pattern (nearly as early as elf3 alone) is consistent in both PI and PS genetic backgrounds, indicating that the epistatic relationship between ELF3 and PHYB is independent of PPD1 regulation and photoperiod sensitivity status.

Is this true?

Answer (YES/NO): YES